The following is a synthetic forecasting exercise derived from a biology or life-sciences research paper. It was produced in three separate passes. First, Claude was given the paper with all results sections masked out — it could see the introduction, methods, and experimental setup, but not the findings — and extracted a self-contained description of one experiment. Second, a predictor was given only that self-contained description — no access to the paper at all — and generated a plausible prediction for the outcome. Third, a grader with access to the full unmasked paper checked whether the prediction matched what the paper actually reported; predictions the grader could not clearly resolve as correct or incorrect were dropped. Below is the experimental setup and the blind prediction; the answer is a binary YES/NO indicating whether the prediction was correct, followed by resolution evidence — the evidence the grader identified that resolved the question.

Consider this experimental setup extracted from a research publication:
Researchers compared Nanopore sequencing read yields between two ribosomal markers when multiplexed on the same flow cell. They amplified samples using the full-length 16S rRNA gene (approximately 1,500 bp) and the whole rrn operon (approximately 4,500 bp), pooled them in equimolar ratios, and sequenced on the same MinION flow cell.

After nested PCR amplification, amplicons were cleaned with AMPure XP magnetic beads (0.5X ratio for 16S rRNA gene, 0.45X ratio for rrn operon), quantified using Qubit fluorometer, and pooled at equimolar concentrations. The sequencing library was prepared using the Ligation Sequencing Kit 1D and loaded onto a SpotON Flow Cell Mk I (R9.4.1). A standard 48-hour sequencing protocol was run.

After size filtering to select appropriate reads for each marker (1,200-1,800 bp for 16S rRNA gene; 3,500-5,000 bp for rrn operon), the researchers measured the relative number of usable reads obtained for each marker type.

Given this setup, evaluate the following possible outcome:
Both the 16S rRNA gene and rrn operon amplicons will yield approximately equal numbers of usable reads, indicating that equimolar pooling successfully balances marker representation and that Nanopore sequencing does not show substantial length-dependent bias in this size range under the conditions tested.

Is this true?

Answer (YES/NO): NO